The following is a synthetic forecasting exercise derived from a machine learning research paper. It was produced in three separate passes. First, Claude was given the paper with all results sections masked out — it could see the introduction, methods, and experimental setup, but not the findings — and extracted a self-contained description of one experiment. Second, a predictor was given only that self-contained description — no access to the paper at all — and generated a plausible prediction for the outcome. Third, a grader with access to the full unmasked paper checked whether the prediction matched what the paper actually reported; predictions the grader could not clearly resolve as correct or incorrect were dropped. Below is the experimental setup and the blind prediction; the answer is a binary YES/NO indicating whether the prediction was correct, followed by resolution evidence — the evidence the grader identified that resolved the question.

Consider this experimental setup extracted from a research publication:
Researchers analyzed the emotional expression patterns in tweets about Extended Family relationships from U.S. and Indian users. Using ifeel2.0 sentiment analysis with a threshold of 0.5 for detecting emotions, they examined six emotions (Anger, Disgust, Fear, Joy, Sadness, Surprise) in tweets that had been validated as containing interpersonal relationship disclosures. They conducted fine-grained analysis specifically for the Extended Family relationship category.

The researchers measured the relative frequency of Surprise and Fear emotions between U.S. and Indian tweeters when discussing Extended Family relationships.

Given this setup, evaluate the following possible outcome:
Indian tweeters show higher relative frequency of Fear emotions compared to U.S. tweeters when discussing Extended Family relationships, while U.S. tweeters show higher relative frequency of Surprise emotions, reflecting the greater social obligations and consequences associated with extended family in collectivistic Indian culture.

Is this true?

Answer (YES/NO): YES